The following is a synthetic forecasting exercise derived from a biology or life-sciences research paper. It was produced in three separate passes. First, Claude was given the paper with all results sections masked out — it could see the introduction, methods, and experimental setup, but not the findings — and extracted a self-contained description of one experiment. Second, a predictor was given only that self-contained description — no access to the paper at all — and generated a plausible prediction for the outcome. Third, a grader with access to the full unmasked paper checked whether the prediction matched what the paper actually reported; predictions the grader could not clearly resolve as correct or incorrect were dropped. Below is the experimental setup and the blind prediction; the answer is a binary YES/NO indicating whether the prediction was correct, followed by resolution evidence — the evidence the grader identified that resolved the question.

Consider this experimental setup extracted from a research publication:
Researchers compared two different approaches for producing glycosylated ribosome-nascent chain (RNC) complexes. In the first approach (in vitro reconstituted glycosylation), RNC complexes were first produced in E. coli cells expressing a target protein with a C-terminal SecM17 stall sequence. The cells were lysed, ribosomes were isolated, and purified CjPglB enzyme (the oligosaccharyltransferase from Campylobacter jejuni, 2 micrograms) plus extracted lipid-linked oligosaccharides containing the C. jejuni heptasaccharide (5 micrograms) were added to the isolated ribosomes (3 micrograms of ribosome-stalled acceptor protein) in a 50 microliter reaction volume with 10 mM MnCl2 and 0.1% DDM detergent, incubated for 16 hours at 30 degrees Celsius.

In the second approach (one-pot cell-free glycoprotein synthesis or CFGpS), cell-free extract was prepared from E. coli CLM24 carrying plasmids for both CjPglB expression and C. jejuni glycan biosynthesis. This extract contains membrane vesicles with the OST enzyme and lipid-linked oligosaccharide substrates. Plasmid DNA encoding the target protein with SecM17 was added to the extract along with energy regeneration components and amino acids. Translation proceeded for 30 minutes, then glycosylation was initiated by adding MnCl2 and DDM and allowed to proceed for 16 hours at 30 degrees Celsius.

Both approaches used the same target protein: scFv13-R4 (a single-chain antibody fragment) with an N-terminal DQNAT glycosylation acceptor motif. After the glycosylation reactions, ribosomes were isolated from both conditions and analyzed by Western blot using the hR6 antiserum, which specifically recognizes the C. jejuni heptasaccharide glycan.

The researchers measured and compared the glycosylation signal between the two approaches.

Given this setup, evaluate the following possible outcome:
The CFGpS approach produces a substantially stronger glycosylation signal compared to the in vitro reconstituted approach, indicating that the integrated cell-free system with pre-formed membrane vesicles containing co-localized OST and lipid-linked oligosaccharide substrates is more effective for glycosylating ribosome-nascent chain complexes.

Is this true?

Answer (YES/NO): NO